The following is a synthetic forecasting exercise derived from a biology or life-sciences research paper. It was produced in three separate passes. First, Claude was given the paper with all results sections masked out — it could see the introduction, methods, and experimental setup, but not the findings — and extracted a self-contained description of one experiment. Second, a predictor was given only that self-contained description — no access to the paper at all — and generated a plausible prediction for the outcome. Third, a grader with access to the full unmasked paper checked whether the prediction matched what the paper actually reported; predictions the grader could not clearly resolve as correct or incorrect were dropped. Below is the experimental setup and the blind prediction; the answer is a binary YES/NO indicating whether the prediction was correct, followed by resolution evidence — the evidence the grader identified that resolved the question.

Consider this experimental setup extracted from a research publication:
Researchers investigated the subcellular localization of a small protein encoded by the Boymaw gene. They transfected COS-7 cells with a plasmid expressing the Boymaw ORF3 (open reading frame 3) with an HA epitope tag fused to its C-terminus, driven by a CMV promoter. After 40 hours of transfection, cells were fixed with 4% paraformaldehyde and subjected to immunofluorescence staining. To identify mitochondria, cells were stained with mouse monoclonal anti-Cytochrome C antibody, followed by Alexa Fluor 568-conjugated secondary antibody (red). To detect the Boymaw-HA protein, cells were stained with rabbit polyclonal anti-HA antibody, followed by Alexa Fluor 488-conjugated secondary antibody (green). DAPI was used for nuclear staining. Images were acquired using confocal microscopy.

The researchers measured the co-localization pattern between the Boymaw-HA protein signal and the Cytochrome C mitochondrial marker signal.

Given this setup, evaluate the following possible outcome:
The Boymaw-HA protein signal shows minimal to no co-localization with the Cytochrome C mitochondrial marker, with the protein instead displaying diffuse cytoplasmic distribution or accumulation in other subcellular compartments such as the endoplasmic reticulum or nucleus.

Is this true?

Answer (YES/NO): NO